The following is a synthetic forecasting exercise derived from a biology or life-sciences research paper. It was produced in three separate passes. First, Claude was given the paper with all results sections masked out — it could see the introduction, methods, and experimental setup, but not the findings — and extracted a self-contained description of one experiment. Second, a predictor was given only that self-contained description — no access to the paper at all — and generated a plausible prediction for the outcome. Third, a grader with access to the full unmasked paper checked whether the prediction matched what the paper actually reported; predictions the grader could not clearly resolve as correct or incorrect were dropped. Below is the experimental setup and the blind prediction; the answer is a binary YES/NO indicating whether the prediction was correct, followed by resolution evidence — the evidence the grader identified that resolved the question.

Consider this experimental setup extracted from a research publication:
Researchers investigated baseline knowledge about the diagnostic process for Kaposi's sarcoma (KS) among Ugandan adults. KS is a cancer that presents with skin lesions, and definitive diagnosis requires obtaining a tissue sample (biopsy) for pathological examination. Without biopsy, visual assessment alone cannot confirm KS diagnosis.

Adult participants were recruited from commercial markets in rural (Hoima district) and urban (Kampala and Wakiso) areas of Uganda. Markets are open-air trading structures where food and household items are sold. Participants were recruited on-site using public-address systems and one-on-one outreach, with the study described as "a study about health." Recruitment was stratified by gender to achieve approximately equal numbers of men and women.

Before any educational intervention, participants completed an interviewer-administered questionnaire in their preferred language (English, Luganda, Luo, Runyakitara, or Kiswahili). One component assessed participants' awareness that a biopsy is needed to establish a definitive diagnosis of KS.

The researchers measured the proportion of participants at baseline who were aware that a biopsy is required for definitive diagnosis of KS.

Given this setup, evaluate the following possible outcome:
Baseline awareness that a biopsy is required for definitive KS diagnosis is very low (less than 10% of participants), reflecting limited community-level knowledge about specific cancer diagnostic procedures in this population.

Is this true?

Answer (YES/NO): NO